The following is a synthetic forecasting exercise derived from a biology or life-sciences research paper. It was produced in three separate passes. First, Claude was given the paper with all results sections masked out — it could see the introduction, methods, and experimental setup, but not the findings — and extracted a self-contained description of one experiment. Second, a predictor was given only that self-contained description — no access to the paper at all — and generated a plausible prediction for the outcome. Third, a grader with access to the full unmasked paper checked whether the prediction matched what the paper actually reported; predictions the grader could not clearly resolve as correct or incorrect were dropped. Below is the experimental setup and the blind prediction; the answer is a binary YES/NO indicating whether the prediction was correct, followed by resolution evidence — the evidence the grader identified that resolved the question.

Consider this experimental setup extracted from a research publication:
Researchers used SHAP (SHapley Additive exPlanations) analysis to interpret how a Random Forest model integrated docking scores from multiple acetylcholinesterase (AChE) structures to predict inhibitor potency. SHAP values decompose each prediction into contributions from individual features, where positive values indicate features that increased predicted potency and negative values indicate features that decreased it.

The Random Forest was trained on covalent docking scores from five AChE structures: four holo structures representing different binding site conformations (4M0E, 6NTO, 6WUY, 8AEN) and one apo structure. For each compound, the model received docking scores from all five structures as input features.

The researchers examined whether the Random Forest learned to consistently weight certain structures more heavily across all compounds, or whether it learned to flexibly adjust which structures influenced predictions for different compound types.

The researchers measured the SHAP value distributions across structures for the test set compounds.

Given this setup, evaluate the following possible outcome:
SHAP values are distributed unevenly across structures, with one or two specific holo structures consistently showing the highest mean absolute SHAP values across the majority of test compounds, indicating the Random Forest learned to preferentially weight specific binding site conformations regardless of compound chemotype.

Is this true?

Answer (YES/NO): NO